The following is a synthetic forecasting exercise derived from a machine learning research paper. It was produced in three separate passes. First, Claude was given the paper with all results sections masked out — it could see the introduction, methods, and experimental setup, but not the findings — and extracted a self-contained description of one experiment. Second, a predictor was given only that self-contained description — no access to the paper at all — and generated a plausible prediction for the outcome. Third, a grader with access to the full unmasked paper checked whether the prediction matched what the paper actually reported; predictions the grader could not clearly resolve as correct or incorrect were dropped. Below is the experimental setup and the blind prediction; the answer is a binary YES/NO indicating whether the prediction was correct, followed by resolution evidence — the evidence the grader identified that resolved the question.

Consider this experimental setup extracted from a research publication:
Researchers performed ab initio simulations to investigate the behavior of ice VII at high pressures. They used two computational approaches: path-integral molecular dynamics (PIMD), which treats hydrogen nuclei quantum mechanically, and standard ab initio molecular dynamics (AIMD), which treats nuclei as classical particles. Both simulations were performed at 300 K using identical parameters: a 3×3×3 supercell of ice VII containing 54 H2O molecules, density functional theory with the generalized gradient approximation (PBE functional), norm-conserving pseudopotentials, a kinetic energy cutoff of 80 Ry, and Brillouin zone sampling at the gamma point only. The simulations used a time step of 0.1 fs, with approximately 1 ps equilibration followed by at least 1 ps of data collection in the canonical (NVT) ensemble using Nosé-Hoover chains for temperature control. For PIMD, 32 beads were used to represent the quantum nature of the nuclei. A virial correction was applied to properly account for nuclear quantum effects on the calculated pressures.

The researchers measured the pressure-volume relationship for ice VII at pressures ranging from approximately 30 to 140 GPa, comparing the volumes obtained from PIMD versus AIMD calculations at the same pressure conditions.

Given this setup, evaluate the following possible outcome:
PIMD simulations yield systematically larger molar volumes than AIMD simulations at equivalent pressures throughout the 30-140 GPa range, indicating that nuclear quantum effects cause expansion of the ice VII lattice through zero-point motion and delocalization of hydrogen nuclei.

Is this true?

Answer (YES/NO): NO